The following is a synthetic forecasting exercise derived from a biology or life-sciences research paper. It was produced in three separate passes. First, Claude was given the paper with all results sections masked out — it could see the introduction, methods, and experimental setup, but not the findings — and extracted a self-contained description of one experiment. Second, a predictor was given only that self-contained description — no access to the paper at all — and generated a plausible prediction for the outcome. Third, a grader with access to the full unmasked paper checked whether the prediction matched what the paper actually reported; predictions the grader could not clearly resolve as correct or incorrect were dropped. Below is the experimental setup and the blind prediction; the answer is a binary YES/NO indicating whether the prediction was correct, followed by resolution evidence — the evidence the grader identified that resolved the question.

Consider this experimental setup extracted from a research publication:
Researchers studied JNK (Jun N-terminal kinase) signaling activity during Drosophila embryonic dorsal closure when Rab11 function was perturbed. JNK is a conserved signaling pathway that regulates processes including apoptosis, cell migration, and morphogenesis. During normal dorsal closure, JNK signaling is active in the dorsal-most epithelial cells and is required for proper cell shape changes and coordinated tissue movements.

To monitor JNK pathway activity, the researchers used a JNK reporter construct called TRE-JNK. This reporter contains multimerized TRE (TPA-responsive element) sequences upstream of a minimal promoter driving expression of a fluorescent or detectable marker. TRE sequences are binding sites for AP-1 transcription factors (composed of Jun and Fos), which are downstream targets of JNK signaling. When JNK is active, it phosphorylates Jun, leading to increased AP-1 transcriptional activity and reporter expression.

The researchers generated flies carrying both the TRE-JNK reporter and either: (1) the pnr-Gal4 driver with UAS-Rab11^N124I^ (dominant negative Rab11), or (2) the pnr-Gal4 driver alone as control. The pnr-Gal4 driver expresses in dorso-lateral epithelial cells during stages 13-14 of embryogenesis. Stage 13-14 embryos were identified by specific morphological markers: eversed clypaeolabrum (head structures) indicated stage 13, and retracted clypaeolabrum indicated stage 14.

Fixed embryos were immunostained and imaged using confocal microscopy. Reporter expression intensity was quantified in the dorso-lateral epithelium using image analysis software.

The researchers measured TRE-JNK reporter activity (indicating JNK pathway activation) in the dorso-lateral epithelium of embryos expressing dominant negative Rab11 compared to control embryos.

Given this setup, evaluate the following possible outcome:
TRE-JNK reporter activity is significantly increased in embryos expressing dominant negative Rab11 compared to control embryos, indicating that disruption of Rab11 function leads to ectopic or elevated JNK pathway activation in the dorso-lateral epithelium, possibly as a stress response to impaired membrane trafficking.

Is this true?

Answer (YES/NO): YES